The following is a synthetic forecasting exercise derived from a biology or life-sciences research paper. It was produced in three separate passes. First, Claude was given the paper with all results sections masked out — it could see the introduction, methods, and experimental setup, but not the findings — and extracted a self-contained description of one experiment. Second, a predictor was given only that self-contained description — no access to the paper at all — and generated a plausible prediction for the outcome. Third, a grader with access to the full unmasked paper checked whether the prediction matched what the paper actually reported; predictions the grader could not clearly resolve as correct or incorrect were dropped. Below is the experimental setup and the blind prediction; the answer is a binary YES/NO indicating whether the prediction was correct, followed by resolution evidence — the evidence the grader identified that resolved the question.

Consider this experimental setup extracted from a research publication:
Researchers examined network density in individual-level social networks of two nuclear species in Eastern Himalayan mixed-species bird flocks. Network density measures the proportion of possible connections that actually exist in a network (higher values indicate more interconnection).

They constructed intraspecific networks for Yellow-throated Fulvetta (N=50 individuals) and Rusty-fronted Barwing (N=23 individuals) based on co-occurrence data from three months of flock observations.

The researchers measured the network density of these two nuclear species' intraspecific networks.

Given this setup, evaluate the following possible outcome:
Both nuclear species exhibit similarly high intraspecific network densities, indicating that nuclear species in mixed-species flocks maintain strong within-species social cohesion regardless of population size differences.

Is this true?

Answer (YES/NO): NO